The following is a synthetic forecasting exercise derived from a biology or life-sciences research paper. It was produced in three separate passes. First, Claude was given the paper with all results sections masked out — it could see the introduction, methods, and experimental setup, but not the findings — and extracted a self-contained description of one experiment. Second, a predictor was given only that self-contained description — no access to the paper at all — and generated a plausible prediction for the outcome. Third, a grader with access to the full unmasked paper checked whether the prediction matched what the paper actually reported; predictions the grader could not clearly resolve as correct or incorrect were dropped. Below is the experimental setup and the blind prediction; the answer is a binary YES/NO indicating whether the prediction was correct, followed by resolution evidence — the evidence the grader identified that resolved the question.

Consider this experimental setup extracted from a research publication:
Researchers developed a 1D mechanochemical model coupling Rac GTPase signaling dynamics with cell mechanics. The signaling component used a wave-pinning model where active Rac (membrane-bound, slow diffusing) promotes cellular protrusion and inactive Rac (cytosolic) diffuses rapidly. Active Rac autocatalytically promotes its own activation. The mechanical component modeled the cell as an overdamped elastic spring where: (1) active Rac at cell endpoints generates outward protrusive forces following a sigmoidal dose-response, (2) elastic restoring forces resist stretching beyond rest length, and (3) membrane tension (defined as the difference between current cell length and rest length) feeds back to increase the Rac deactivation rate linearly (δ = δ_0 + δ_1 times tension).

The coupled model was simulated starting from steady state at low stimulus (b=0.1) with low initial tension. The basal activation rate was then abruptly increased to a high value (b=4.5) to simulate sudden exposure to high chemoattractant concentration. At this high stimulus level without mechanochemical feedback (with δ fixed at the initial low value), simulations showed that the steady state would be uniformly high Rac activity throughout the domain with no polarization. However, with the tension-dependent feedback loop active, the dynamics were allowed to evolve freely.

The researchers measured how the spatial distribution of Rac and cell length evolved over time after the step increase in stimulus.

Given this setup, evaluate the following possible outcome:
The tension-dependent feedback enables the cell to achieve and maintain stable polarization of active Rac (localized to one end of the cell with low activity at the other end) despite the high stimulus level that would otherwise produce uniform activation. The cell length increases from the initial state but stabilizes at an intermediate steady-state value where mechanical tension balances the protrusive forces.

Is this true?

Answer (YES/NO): YES